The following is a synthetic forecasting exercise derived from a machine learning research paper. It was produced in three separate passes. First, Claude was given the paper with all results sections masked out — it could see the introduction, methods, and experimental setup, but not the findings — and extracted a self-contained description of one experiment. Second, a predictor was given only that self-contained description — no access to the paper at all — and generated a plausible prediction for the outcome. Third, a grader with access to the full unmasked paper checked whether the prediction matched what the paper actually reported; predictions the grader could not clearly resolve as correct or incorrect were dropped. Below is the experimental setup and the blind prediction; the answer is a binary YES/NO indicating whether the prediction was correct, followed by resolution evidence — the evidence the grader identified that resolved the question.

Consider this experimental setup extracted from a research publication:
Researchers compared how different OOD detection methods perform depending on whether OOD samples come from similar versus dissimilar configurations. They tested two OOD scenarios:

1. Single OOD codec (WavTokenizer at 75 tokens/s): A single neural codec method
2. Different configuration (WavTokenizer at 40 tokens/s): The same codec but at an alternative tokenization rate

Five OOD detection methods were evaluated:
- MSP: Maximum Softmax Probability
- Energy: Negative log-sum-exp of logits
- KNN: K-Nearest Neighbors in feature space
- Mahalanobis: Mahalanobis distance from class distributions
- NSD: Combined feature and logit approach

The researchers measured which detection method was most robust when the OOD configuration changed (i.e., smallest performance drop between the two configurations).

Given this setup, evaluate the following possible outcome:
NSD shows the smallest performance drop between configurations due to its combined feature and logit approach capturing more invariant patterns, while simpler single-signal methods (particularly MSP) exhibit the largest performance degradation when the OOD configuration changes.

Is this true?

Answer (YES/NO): NO